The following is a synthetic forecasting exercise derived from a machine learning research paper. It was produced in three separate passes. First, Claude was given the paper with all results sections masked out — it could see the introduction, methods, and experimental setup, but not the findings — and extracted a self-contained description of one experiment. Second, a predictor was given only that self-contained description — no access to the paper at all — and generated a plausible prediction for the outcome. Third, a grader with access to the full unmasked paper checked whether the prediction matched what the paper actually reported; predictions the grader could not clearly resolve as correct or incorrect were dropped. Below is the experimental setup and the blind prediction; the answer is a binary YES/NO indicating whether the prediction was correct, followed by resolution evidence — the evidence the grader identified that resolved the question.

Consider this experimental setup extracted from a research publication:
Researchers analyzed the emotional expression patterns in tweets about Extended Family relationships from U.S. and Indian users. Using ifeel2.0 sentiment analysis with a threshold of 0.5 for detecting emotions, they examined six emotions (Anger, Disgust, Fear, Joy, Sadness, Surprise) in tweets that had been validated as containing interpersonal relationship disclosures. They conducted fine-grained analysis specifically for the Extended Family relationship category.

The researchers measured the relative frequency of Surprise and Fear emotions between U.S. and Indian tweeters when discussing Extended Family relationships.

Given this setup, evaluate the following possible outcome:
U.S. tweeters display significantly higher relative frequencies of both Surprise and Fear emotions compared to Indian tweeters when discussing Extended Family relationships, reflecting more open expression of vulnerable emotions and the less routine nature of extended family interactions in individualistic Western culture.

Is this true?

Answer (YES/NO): NO